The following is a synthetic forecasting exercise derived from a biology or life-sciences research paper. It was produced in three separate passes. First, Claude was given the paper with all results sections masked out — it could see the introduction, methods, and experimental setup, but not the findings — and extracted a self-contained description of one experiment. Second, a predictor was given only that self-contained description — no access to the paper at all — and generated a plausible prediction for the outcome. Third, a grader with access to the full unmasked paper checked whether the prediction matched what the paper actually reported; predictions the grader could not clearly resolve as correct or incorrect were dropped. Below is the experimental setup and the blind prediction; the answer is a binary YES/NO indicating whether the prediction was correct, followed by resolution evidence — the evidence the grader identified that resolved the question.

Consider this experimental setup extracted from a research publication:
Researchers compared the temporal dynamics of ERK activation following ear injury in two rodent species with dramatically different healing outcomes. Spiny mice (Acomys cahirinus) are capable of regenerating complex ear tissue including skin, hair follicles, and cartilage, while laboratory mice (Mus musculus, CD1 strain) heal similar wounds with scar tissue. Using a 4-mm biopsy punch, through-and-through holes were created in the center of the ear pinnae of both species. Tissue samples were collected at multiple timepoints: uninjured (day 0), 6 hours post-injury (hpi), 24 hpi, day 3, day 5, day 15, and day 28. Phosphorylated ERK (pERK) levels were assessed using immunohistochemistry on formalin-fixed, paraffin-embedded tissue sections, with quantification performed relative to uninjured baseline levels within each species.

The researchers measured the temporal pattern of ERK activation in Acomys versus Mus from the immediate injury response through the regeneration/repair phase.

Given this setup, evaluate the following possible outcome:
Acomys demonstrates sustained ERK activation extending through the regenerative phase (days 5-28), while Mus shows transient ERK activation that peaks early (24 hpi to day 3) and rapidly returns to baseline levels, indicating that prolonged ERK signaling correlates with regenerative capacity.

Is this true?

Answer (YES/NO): YES